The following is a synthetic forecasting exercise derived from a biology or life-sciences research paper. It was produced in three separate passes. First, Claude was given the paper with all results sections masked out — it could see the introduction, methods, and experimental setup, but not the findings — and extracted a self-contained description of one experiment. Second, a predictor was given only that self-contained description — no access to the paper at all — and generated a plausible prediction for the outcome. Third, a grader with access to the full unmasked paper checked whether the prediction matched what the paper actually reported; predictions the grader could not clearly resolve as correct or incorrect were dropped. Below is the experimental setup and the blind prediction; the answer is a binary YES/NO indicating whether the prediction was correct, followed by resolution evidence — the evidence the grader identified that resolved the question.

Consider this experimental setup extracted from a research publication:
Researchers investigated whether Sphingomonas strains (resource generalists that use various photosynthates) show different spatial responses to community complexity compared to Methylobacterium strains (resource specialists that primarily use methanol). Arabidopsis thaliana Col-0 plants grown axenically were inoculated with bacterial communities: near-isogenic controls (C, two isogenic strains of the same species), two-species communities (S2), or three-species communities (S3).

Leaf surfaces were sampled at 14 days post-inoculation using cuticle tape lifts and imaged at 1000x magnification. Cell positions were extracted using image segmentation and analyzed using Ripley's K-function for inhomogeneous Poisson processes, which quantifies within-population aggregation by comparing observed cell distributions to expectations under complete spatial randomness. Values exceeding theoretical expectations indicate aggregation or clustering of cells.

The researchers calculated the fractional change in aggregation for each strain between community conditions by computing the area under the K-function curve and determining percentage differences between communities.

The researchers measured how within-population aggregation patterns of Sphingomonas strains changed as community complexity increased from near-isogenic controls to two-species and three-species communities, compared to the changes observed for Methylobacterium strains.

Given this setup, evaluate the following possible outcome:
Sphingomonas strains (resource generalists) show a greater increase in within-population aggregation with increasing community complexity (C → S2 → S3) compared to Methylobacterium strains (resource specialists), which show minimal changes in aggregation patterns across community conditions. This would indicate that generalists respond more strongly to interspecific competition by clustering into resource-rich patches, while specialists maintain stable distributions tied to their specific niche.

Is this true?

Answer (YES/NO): NO